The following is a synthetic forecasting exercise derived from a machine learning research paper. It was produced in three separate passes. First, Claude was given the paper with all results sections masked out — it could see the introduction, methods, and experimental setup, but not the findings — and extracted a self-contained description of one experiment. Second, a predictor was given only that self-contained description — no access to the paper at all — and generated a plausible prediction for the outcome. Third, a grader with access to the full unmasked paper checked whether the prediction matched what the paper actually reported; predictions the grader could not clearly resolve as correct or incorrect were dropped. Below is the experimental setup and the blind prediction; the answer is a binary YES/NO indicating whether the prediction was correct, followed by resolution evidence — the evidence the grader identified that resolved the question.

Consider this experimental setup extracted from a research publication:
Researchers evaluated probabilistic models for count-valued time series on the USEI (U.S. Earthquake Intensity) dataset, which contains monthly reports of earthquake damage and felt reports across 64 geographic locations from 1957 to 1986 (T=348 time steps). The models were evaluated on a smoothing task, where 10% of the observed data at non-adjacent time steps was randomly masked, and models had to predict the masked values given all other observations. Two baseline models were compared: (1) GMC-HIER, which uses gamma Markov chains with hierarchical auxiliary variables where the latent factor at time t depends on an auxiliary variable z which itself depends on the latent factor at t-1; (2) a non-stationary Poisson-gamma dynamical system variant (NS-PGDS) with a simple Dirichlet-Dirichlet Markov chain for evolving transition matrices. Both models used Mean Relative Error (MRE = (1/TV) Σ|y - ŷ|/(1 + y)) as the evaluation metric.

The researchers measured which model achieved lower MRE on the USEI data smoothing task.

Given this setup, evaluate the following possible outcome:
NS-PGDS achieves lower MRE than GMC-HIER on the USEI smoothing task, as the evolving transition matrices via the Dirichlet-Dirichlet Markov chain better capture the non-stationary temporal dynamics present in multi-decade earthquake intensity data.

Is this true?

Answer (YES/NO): NO